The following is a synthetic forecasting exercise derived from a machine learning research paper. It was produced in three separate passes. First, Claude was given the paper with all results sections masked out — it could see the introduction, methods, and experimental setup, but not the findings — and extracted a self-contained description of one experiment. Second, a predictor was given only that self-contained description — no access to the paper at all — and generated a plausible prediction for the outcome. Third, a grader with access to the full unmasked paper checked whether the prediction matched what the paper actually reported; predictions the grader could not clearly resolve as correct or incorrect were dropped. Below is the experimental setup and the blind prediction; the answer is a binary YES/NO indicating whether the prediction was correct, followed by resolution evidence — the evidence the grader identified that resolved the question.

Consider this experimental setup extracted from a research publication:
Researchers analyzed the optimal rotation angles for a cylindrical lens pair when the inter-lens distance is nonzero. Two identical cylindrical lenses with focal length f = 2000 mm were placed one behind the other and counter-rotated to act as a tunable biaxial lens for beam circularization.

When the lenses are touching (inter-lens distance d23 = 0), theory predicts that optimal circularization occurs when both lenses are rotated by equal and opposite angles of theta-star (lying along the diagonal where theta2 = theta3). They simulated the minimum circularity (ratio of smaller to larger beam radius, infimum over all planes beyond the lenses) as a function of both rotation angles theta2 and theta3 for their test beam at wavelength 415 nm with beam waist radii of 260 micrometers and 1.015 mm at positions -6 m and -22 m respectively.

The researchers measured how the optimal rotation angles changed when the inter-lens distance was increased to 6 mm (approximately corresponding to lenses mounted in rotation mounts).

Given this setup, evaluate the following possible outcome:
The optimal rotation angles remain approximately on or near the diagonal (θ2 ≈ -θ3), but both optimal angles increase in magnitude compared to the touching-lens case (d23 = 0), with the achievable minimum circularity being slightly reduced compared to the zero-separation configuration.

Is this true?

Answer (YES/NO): NO